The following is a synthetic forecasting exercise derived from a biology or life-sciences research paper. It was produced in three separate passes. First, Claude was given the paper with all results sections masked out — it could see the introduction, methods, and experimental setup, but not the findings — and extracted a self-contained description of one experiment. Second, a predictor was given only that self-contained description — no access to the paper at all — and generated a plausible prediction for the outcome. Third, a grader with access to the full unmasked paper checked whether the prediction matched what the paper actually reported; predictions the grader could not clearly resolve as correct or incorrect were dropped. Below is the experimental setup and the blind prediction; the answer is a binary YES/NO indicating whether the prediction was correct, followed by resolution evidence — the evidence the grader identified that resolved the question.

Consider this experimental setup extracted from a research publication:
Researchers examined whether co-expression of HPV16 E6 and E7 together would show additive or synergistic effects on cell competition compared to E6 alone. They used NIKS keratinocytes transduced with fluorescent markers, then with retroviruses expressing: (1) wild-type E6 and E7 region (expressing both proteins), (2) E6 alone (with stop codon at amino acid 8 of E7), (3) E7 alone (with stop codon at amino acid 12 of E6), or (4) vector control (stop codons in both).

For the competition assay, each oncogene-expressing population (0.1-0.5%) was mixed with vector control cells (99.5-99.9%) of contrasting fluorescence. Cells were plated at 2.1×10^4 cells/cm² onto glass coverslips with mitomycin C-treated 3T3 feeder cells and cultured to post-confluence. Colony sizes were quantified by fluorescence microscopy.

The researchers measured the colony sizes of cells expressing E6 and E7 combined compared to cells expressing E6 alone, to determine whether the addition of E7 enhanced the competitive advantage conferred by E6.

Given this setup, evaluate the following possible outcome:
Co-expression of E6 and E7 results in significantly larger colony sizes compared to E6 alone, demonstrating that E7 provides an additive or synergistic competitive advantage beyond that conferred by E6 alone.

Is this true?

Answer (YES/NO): NO